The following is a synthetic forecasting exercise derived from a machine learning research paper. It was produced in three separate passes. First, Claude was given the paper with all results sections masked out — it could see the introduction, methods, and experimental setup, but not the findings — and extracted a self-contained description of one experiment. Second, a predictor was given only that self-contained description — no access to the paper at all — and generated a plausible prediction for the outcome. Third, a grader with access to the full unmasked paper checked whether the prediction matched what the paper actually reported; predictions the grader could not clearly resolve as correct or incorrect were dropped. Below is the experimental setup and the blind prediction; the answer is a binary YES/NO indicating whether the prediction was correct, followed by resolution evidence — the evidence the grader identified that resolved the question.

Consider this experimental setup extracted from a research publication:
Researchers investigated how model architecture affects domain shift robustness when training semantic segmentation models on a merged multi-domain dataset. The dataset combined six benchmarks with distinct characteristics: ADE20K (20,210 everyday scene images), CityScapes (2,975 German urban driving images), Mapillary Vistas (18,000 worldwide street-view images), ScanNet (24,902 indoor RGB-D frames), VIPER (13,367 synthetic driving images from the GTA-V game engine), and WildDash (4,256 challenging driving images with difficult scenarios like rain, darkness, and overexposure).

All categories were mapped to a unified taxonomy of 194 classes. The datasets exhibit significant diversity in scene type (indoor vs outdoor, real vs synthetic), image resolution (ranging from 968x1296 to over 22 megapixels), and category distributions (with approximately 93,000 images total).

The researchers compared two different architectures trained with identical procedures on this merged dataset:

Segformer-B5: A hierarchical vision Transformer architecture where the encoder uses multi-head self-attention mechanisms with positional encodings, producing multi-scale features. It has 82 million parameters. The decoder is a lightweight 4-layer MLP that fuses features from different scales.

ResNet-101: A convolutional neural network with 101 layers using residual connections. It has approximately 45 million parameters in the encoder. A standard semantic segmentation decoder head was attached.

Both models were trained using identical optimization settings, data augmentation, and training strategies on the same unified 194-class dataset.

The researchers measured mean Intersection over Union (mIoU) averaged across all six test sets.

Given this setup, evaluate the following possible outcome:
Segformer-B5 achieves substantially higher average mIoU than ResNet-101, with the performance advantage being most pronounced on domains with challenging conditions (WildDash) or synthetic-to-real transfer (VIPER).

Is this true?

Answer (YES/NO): NO